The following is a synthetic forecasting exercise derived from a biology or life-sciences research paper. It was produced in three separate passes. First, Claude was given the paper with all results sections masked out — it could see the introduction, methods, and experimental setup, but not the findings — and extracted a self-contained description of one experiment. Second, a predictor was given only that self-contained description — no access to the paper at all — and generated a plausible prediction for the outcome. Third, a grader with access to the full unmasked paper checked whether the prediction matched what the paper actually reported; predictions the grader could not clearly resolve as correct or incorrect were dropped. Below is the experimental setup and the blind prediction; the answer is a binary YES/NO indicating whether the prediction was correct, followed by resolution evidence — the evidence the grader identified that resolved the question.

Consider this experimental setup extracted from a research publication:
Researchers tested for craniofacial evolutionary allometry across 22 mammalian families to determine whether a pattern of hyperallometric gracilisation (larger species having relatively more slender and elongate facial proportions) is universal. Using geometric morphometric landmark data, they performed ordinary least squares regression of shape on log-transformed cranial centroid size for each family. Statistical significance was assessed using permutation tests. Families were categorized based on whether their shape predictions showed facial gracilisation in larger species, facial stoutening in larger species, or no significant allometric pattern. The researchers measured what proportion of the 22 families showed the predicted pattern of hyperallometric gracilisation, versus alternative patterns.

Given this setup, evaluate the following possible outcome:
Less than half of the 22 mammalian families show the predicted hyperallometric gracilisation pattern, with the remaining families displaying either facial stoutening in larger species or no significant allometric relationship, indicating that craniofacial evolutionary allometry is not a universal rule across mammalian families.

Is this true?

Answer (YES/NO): NO